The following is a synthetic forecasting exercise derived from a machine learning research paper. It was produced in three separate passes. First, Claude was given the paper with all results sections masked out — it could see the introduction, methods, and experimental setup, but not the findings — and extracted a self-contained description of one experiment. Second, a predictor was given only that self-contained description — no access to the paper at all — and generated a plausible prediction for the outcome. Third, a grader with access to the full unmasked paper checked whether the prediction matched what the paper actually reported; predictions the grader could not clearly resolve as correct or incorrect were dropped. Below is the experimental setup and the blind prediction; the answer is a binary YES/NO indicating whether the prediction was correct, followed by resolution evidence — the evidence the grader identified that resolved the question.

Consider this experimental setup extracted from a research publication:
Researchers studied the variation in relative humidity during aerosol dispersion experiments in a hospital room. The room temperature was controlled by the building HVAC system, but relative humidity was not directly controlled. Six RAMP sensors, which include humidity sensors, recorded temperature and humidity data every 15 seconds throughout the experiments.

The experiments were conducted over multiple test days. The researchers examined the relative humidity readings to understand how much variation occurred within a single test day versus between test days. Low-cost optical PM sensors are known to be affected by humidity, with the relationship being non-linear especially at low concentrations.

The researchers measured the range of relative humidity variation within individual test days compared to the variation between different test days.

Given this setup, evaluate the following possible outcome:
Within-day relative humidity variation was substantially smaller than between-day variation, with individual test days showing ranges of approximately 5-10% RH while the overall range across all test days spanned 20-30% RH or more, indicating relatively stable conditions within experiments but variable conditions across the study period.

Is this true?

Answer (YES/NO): NO